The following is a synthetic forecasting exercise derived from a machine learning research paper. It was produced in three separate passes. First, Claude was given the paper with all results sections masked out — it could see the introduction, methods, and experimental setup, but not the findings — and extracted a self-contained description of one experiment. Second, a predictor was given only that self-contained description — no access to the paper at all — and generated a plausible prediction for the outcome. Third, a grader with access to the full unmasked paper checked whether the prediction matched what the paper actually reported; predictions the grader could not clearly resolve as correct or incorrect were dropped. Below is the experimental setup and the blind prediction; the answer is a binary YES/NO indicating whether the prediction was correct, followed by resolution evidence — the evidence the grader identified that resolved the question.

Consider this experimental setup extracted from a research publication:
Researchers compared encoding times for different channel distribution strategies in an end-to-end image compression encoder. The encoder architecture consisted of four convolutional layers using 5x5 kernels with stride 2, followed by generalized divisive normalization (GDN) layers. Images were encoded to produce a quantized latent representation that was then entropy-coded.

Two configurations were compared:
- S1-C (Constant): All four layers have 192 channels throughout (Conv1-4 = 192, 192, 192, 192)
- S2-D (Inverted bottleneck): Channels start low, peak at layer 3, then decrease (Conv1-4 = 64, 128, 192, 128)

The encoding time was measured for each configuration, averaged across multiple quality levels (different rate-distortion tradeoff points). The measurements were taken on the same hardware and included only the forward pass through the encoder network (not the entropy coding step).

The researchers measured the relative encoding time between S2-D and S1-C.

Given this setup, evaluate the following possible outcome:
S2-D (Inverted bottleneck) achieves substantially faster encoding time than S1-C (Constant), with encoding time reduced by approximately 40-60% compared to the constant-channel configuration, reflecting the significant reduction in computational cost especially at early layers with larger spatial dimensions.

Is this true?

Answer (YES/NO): NO